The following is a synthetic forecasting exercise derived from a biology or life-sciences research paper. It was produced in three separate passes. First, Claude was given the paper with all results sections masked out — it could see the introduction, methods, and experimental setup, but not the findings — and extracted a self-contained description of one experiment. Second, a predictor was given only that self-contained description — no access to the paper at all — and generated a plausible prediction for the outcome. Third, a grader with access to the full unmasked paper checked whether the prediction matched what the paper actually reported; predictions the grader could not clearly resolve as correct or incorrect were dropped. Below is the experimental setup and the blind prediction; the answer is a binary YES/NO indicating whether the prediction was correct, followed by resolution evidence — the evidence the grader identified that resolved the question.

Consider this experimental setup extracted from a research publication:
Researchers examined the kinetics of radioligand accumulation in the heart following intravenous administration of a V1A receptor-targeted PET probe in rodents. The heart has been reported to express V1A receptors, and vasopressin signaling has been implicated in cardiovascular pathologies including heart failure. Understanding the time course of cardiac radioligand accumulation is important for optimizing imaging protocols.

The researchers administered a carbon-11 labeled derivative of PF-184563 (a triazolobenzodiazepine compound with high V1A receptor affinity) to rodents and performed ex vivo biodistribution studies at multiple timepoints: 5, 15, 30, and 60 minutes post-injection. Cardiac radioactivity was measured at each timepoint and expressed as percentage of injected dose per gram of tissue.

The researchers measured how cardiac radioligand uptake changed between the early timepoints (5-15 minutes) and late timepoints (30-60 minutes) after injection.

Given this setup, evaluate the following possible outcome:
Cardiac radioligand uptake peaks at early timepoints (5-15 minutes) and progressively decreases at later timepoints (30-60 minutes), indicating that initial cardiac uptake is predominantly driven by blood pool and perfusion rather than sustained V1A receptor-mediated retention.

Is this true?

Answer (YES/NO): NO